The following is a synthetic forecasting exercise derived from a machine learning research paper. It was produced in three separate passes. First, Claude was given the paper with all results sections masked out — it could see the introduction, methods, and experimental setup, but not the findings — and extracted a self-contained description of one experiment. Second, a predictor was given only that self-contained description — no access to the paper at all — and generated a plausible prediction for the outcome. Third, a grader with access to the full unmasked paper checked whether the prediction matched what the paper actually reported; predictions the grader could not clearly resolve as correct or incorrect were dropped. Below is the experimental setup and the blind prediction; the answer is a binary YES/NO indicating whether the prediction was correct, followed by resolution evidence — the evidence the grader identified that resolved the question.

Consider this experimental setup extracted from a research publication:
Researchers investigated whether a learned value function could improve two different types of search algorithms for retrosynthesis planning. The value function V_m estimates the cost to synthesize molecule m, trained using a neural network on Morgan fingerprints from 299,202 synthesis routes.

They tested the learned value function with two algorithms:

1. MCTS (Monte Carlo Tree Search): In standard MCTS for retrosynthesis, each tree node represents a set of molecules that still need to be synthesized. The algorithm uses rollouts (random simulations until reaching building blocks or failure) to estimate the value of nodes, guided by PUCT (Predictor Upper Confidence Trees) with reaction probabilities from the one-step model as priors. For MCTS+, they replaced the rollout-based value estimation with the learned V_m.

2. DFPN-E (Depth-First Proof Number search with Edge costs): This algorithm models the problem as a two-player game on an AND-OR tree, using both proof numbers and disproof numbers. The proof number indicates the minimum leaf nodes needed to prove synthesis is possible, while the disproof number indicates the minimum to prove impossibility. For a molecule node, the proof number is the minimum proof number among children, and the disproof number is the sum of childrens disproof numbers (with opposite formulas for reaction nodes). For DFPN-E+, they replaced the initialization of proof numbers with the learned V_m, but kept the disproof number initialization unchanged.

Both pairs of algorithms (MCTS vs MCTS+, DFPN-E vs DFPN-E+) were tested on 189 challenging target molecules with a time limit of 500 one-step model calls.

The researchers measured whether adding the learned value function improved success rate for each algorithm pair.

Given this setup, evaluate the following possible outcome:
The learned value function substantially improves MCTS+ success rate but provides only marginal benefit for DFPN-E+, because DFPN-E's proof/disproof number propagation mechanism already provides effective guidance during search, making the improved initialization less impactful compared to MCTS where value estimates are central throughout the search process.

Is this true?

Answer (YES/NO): NO